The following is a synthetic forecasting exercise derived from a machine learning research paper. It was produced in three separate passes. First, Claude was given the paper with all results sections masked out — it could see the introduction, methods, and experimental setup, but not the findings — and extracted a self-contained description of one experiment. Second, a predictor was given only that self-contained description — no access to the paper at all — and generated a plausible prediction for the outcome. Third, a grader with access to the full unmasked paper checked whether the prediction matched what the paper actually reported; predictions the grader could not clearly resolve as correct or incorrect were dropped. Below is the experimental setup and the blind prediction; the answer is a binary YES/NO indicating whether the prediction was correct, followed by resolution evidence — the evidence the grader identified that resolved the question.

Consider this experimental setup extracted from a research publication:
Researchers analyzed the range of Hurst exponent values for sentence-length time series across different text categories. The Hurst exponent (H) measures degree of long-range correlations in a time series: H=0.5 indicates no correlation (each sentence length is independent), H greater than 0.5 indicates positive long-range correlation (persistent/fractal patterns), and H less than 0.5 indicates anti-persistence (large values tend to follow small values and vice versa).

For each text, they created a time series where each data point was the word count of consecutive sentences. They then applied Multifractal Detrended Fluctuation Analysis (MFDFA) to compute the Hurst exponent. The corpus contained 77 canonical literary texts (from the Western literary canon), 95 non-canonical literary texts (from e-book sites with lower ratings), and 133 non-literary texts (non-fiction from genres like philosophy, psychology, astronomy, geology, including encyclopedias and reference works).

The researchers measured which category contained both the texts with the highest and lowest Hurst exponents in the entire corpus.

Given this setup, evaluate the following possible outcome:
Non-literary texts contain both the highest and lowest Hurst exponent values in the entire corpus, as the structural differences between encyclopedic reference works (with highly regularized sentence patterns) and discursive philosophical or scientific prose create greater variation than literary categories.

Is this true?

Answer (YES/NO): YES